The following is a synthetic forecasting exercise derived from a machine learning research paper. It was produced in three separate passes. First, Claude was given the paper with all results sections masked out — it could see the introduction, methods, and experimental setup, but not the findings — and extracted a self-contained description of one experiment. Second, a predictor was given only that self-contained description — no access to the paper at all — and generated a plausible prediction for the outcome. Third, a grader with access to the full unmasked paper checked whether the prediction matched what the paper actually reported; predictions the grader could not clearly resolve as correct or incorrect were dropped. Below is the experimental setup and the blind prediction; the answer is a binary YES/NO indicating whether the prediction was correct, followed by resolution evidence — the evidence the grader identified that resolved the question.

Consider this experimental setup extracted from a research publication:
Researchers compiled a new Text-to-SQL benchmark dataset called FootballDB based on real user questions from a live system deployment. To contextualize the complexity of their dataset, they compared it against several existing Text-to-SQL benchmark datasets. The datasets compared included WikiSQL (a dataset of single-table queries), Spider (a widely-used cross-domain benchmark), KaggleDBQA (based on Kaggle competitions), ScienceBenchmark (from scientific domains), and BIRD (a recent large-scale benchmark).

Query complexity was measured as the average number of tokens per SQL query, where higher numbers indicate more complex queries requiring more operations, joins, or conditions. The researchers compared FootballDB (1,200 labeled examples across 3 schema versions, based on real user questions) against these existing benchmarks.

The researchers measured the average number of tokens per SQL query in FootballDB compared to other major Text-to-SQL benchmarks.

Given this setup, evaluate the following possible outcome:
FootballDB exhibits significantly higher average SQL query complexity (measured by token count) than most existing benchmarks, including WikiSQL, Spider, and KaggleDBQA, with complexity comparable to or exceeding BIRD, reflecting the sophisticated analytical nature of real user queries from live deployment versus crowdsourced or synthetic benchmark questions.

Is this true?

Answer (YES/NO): YES